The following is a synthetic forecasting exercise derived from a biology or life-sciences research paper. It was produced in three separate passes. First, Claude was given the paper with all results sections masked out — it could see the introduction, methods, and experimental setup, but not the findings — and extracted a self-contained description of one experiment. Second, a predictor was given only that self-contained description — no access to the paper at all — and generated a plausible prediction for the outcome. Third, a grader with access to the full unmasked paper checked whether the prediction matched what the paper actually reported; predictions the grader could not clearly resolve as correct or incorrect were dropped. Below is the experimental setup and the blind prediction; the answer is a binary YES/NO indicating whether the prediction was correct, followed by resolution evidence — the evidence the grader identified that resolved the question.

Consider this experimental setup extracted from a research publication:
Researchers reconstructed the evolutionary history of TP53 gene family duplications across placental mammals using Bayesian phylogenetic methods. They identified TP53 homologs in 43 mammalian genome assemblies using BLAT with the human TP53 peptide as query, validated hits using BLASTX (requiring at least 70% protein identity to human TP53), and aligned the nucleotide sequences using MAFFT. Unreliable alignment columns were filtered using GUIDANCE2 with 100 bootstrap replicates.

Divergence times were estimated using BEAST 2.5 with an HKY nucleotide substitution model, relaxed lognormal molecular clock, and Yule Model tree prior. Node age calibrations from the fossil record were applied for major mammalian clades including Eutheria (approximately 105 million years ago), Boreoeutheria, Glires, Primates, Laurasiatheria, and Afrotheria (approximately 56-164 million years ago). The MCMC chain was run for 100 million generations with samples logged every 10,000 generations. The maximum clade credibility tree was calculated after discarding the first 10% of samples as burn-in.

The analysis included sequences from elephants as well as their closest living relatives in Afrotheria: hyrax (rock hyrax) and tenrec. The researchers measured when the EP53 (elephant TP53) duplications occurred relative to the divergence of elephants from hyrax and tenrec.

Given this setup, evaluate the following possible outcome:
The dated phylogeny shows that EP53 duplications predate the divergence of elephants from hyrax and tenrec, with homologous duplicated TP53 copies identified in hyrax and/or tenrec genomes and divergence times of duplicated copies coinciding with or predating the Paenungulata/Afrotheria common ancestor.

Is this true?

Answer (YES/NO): NO